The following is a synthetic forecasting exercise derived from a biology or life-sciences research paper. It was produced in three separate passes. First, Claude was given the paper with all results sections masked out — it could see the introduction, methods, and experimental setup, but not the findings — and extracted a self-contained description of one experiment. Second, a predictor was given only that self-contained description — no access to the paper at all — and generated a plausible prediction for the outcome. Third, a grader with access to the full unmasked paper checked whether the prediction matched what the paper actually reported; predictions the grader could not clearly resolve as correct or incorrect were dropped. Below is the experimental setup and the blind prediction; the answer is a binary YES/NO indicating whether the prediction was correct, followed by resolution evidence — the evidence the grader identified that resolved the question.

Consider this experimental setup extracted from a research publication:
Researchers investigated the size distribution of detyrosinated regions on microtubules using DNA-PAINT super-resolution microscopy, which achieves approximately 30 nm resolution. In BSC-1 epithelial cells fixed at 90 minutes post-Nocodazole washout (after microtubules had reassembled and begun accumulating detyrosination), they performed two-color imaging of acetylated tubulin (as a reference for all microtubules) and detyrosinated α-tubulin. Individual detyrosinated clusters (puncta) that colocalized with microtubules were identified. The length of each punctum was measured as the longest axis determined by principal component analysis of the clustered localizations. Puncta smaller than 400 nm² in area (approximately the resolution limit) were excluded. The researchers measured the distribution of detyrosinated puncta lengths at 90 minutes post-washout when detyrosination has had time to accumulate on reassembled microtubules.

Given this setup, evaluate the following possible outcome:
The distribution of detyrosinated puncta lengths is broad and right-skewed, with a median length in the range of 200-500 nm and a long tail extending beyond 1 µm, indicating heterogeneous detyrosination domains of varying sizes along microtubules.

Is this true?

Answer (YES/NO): NO